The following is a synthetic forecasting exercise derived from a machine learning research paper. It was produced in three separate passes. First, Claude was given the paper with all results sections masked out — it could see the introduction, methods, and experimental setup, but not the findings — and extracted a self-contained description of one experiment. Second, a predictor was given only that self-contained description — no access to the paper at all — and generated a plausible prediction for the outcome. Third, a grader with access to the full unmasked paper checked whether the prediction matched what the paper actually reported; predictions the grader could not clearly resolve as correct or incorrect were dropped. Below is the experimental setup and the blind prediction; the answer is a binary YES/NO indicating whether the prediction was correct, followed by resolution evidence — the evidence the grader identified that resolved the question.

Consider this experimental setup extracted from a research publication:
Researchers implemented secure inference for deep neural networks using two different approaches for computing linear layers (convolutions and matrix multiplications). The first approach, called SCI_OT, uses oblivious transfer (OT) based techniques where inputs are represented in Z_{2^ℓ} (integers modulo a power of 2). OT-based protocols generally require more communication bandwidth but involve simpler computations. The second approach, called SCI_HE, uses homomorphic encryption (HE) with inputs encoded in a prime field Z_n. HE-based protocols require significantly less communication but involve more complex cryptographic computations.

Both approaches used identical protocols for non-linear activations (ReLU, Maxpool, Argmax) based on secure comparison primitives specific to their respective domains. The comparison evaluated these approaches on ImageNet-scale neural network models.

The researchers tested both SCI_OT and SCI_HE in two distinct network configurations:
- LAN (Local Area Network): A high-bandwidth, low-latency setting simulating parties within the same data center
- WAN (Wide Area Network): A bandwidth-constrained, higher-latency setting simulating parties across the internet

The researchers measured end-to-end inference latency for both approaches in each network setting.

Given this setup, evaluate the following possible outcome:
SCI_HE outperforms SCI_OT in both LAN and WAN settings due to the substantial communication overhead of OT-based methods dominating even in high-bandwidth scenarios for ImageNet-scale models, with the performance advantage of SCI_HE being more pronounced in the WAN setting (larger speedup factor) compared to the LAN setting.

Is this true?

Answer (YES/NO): NO